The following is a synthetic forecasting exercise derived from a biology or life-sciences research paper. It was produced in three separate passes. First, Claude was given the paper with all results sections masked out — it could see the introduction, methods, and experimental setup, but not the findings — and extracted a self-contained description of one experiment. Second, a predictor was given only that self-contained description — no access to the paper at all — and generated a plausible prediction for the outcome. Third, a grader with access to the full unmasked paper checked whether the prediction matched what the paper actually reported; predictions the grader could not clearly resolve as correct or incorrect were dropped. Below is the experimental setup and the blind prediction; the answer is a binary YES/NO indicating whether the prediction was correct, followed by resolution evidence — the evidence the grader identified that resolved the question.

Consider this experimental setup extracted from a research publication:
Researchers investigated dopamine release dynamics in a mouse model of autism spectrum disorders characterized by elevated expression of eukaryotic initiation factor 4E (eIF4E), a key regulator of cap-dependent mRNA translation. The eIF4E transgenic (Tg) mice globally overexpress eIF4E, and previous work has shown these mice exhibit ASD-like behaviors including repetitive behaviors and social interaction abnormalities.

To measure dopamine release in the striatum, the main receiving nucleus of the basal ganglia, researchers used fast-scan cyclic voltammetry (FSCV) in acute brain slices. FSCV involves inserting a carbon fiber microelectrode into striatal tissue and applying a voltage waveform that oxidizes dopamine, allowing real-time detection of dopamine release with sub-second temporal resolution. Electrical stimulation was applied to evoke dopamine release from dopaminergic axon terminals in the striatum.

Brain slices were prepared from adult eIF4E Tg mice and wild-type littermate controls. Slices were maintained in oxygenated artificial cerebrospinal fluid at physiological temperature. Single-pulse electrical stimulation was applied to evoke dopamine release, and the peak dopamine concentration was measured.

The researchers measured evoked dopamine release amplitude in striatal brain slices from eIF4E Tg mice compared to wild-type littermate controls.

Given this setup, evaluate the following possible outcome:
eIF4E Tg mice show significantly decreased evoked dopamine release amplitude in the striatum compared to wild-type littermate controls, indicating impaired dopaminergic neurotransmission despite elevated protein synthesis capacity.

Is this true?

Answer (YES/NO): YES